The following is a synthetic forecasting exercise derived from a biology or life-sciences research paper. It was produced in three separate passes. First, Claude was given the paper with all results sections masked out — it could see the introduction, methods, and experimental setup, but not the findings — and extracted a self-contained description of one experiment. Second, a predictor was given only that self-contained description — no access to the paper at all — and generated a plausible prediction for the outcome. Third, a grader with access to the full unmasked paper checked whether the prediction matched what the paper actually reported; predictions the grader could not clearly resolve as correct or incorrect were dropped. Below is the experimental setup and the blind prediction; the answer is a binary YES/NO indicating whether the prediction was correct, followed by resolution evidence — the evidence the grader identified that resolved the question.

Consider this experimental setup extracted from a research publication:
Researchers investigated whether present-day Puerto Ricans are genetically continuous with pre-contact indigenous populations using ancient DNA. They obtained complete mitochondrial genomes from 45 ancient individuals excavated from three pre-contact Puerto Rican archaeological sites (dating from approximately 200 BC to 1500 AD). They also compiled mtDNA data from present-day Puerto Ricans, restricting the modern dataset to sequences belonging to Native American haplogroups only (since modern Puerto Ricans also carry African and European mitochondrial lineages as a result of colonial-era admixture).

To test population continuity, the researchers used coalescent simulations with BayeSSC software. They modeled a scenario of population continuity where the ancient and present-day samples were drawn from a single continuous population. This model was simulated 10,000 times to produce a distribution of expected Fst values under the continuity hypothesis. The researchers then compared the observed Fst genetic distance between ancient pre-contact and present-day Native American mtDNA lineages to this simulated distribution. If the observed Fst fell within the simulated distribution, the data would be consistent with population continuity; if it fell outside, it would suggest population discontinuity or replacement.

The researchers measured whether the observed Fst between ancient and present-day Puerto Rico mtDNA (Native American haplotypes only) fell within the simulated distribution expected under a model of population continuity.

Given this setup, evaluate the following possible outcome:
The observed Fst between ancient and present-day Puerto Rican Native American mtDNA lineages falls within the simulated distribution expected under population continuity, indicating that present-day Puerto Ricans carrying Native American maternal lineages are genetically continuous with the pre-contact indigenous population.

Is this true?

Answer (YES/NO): YES